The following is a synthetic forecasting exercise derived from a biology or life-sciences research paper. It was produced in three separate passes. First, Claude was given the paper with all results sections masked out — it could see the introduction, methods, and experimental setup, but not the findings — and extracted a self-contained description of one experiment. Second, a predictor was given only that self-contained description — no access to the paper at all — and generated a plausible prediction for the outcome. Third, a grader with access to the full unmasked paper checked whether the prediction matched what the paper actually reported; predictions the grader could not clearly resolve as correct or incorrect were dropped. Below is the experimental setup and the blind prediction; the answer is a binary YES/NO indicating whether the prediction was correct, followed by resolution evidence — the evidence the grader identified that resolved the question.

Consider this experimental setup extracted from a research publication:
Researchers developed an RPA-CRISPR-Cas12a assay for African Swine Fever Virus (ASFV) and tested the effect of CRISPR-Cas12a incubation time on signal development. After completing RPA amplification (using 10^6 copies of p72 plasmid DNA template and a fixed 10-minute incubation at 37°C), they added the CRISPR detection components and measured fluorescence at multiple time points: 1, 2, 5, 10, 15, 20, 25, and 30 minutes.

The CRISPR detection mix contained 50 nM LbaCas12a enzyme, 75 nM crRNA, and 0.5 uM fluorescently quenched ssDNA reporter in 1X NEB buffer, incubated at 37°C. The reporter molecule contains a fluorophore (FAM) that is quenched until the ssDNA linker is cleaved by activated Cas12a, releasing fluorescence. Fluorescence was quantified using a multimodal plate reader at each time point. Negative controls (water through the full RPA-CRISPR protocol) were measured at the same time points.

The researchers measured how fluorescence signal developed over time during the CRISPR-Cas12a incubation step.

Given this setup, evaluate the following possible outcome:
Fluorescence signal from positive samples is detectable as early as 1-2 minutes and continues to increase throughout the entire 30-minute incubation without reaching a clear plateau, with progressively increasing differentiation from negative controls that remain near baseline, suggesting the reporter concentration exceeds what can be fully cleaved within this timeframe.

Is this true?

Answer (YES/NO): NO